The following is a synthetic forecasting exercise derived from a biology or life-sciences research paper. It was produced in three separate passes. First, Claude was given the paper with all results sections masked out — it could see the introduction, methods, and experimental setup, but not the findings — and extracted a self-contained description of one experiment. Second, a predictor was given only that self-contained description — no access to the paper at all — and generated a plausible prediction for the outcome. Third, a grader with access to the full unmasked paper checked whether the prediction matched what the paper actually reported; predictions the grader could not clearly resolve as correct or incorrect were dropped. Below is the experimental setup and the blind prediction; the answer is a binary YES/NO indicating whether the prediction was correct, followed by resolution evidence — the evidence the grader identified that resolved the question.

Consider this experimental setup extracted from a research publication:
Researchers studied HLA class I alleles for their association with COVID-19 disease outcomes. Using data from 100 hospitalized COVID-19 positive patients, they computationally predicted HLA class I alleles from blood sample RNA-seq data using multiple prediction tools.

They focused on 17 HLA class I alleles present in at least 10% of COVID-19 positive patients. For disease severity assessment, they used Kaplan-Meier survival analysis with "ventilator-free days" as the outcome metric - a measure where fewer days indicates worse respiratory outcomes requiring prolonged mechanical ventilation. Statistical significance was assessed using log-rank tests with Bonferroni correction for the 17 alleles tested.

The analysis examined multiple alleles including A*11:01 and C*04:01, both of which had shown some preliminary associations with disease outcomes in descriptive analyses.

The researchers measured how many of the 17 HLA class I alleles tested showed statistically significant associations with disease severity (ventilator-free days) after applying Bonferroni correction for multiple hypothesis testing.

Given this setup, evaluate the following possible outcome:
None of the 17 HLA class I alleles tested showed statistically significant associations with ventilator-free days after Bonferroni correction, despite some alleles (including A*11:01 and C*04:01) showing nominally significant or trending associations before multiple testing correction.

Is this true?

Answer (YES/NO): NO